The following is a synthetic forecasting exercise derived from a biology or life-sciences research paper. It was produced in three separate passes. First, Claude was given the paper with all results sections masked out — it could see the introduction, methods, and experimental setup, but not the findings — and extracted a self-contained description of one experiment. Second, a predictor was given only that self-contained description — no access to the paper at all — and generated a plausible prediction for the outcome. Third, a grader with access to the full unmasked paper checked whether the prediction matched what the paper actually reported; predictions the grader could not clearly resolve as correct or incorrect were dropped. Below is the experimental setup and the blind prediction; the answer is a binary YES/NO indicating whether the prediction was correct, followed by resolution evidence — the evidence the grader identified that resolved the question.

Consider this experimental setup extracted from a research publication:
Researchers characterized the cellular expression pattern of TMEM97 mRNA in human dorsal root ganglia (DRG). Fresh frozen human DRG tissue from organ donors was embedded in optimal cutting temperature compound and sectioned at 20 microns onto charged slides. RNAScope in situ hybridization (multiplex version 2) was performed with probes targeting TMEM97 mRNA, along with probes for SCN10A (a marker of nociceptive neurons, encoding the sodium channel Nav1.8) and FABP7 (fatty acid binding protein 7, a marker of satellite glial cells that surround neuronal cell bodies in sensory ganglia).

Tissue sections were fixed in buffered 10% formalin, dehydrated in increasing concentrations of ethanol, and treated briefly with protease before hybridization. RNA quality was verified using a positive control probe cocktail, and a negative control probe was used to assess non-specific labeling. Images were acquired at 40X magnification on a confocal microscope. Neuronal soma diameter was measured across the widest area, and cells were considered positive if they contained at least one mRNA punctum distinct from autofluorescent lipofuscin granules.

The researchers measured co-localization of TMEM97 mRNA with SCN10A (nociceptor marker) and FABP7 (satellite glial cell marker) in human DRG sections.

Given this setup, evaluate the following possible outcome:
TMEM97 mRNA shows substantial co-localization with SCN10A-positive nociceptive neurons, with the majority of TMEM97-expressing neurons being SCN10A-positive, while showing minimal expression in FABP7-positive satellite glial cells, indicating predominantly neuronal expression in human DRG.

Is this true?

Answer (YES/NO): NO